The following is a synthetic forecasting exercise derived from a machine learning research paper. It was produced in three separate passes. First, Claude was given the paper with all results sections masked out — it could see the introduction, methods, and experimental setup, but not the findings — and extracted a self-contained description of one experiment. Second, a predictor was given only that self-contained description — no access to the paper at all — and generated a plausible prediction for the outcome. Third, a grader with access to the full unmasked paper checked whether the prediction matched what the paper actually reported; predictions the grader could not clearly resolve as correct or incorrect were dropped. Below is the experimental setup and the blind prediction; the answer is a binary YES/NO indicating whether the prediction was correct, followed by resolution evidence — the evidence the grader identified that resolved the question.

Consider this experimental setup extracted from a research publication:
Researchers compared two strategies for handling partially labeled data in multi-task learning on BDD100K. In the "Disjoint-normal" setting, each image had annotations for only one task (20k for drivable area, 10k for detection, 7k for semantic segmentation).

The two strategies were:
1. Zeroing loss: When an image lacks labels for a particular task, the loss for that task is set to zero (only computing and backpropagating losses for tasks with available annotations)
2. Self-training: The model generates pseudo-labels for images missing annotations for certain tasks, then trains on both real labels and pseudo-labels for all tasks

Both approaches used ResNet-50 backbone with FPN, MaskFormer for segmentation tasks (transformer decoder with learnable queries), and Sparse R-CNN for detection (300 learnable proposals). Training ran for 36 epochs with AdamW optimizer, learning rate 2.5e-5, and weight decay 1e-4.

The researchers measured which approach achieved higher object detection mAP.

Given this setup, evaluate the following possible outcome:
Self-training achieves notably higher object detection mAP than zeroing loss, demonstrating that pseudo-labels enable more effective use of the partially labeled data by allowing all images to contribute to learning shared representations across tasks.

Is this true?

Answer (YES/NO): YES